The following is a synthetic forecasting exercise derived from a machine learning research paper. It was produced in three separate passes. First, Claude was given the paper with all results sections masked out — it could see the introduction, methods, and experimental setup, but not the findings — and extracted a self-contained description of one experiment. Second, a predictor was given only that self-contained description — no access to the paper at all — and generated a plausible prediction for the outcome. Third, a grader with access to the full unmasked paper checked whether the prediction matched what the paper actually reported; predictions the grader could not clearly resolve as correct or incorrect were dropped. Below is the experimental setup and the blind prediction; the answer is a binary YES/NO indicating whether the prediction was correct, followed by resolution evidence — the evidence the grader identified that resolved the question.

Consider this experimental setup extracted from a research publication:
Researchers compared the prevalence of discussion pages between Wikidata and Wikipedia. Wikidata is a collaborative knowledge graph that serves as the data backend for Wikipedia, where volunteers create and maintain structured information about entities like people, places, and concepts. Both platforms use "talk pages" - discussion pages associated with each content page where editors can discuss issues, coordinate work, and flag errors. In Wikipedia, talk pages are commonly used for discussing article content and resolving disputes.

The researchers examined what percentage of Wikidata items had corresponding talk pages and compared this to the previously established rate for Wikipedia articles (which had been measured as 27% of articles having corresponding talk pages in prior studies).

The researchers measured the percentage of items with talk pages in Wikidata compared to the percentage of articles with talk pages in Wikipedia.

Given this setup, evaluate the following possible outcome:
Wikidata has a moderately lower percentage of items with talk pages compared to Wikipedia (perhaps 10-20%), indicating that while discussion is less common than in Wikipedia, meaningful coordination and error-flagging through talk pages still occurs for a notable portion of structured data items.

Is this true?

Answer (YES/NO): NO